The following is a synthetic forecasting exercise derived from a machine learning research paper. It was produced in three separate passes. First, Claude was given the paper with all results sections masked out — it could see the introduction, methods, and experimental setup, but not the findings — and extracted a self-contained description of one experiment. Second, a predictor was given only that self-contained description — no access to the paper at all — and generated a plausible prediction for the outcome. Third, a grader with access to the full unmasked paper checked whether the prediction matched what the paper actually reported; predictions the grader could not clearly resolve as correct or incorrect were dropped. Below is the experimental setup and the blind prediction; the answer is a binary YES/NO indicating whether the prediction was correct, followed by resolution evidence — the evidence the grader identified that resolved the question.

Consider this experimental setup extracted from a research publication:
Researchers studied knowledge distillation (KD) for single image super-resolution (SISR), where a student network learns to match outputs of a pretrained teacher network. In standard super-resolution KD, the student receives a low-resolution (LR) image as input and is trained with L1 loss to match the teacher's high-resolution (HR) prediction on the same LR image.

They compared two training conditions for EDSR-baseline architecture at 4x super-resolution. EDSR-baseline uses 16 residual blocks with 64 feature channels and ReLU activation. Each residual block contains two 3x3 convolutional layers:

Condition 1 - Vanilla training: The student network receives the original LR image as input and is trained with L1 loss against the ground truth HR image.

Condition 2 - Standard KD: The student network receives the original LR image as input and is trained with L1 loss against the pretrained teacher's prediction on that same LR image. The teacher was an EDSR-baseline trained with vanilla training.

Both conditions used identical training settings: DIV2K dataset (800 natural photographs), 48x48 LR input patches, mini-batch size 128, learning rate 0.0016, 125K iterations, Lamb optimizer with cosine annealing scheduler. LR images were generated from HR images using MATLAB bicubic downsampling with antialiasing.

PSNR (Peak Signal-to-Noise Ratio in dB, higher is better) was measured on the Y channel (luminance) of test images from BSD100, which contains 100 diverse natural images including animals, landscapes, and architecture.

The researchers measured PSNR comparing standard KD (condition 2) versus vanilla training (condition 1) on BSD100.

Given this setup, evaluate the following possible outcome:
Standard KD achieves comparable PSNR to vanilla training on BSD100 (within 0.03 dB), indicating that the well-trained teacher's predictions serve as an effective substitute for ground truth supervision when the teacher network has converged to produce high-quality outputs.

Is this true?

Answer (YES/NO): NO